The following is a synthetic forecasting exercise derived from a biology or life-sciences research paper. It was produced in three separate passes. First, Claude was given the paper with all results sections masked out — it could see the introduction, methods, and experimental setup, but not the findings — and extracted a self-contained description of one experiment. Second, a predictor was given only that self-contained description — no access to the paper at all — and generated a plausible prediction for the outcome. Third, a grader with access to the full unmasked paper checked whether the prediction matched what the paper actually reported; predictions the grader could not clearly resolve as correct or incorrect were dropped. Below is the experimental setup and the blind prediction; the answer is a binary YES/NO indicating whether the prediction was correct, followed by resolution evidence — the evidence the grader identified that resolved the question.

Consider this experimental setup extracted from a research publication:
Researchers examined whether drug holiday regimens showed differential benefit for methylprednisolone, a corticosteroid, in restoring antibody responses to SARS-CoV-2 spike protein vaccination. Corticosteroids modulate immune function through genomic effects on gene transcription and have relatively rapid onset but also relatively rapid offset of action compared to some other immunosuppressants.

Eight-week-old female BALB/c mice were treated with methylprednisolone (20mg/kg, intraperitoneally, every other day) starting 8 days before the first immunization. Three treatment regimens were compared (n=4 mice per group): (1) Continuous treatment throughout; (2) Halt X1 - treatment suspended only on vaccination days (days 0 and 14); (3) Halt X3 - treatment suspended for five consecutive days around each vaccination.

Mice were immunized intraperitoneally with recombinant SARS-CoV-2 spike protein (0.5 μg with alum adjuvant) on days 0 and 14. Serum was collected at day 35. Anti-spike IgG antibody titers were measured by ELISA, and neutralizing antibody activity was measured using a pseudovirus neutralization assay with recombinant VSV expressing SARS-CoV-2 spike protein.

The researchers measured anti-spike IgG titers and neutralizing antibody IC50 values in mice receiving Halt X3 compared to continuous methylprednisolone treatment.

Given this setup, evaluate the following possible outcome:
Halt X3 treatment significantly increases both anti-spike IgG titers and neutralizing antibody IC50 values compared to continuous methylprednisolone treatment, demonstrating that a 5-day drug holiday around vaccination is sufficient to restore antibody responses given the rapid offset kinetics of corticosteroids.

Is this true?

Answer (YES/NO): YES